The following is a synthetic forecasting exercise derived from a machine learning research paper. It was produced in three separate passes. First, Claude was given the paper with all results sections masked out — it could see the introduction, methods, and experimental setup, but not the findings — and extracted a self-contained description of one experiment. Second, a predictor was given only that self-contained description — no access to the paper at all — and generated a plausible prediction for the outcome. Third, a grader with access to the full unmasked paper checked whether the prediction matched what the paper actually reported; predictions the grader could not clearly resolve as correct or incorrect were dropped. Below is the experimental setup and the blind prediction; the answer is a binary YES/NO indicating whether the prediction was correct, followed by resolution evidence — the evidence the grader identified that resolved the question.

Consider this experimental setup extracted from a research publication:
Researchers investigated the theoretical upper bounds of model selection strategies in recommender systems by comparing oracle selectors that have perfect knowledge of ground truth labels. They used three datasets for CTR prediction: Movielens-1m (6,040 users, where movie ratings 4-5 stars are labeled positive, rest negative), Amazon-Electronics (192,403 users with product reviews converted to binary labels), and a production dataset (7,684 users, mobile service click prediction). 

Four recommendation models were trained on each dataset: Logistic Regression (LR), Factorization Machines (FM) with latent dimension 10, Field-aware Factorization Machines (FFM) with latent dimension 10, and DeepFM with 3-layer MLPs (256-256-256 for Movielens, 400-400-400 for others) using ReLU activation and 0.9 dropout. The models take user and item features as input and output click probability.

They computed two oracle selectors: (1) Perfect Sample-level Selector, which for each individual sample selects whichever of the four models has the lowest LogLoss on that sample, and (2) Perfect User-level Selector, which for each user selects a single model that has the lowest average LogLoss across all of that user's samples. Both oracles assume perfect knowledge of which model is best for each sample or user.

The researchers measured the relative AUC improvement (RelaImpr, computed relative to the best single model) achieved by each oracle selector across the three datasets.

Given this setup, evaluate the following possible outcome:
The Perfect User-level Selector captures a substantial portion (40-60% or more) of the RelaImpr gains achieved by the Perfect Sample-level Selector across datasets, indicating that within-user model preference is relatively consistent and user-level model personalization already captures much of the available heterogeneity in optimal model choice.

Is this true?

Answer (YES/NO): NO